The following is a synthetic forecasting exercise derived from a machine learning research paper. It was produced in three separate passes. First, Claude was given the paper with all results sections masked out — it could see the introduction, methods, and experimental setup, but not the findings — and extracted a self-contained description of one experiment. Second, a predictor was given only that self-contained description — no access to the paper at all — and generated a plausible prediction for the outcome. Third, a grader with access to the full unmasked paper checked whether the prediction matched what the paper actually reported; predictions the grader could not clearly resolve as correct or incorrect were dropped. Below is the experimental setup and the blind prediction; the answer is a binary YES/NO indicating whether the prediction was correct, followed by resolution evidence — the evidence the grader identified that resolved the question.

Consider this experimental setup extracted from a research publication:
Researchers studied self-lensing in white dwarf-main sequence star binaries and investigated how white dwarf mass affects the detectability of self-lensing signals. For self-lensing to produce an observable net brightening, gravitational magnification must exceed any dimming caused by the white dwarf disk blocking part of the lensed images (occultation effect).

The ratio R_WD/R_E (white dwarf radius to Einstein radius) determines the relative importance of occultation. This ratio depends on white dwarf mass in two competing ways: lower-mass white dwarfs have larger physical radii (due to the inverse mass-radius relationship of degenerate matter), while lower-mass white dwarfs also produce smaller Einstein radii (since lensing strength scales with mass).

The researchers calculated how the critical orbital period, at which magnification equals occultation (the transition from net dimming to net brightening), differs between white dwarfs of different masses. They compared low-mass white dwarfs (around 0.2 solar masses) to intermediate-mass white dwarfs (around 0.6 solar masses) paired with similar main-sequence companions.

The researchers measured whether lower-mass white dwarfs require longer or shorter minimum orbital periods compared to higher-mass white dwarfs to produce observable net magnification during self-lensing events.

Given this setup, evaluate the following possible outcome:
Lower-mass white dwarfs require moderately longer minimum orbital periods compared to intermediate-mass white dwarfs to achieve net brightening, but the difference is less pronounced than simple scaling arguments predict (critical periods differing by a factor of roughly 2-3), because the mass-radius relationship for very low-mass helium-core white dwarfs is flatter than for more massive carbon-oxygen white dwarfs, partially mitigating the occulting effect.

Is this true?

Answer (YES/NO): NO